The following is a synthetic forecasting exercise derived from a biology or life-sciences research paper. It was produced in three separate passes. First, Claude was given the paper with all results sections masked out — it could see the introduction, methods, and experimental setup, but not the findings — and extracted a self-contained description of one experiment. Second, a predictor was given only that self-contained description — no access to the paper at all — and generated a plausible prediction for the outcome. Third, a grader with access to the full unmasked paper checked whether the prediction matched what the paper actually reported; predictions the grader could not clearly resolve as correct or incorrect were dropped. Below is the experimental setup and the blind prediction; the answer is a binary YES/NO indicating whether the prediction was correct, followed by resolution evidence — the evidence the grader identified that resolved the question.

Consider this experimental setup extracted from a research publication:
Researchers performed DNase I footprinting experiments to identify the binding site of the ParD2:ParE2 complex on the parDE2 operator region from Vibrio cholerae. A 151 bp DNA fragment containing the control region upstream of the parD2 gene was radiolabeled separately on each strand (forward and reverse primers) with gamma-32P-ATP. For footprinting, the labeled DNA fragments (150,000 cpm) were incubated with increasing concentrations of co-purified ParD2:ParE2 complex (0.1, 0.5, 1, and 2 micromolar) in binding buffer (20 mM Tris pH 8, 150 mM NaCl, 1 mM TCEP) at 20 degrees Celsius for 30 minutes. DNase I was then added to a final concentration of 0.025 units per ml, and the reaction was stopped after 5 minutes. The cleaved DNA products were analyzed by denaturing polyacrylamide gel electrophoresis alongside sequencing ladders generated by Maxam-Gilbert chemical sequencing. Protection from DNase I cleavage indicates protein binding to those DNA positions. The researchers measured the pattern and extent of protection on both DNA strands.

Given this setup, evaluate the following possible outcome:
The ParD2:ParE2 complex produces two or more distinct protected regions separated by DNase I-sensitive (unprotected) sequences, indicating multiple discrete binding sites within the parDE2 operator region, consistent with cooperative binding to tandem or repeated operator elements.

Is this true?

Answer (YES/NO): NO